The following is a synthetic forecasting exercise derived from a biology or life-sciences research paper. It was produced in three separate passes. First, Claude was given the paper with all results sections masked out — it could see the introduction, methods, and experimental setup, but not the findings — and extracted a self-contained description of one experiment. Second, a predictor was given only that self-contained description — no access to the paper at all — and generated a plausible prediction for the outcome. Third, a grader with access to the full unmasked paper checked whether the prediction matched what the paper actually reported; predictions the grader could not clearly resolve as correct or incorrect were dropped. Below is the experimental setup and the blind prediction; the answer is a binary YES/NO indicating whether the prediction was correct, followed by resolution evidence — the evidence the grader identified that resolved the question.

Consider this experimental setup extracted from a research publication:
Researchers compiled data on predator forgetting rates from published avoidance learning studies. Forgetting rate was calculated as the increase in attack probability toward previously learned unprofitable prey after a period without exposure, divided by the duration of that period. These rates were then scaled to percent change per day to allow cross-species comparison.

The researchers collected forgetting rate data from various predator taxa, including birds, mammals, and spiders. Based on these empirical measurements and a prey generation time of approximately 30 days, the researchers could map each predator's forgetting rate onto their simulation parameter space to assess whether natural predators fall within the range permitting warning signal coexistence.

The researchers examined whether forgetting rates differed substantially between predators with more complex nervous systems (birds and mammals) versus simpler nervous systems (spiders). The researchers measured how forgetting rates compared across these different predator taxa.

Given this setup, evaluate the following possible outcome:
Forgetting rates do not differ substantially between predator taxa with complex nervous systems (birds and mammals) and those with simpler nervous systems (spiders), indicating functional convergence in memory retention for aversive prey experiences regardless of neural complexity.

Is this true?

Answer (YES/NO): YES